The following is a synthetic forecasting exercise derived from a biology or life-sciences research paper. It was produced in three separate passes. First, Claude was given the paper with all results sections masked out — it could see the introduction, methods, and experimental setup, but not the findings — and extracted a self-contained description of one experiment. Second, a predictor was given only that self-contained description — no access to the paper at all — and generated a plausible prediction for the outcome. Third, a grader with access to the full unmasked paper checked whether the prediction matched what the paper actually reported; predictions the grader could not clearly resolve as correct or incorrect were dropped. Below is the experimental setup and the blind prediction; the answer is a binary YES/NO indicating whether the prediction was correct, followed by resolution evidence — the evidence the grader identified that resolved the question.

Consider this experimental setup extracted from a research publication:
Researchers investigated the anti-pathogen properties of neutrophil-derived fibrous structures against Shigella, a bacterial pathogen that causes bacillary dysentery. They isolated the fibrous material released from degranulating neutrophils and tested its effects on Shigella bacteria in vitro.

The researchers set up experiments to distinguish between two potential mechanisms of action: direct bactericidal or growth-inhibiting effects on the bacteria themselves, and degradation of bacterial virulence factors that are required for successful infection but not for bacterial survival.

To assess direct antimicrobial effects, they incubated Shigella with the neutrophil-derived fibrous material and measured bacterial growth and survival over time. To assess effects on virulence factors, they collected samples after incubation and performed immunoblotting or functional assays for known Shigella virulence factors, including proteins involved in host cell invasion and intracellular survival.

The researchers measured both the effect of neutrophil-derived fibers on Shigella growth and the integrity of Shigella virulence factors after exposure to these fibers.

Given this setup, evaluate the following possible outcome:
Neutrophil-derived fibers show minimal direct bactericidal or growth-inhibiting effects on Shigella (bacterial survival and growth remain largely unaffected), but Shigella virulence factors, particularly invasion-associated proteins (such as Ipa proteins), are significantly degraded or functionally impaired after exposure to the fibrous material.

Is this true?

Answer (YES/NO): NO